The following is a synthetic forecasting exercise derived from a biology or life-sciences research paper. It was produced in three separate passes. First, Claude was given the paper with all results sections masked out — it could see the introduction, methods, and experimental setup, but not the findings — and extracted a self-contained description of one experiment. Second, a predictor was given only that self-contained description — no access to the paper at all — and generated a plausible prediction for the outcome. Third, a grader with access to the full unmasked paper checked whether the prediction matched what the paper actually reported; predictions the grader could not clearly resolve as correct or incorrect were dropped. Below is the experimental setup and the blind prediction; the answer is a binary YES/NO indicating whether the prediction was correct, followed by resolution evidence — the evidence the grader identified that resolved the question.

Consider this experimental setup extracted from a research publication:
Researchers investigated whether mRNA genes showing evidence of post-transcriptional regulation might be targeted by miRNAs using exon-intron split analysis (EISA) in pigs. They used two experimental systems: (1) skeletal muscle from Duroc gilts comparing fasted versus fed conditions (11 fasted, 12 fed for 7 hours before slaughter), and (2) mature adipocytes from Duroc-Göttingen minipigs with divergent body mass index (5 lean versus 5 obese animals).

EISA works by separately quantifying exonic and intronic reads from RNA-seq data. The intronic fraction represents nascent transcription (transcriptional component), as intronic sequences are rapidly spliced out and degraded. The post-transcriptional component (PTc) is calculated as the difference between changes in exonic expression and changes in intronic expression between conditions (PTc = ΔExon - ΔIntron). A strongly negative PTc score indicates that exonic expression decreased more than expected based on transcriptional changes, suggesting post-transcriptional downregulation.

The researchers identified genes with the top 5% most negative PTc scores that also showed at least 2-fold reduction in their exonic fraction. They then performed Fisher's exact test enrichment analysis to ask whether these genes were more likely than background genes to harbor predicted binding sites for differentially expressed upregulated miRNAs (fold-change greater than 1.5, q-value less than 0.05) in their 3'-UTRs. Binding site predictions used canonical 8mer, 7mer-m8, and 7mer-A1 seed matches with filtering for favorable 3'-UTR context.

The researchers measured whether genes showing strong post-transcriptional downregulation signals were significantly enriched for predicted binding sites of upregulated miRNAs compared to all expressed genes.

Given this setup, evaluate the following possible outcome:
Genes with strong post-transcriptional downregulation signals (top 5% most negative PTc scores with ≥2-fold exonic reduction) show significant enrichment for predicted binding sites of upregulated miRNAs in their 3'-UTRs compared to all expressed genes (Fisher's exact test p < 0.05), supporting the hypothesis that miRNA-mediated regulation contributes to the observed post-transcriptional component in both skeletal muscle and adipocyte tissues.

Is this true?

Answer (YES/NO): NO